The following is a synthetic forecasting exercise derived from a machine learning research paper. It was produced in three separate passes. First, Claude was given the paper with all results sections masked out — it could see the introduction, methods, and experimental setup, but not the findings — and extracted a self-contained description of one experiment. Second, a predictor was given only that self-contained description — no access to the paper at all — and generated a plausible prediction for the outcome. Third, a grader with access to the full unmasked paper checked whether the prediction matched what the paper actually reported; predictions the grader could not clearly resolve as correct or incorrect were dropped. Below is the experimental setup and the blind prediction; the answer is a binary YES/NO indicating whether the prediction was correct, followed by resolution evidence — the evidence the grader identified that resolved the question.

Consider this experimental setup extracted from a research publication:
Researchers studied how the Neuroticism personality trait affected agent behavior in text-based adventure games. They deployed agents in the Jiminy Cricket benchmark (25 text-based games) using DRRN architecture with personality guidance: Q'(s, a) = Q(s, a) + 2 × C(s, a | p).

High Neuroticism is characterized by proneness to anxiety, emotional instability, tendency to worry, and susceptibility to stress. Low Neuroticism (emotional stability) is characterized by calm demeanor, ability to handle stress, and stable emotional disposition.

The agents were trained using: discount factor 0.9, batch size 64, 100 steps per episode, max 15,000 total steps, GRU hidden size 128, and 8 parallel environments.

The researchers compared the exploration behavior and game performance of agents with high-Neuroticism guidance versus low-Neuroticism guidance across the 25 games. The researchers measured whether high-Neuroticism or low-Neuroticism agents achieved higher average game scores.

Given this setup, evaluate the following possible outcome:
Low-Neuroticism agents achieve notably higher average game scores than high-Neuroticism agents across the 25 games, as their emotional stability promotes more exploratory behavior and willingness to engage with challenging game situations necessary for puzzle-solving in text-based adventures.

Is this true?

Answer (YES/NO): NO